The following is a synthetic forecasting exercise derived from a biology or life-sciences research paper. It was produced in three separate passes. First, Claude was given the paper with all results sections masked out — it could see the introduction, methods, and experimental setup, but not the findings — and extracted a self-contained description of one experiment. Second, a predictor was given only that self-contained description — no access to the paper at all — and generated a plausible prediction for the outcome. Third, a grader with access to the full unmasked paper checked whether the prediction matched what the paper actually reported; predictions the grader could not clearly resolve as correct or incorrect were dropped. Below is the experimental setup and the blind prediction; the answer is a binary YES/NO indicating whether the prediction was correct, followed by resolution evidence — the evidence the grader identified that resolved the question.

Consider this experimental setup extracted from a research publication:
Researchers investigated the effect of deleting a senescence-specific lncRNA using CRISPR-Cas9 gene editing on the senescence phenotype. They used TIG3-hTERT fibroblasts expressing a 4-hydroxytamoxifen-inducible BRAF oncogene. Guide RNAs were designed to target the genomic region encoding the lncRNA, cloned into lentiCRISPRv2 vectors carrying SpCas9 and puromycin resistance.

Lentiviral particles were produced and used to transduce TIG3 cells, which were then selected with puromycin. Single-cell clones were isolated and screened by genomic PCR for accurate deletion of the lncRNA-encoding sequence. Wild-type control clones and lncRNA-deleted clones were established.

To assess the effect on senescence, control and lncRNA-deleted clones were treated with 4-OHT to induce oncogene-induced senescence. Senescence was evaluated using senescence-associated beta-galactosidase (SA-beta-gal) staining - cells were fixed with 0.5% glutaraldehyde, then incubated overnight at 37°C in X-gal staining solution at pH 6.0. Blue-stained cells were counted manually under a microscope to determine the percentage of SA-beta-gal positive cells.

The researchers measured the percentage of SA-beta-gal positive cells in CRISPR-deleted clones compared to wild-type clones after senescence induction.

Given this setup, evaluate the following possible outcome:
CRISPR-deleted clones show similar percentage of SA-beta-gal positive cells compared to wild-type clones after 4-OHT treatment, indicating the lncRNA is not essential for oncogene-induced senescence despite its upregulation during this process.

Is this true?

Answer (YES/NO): NO